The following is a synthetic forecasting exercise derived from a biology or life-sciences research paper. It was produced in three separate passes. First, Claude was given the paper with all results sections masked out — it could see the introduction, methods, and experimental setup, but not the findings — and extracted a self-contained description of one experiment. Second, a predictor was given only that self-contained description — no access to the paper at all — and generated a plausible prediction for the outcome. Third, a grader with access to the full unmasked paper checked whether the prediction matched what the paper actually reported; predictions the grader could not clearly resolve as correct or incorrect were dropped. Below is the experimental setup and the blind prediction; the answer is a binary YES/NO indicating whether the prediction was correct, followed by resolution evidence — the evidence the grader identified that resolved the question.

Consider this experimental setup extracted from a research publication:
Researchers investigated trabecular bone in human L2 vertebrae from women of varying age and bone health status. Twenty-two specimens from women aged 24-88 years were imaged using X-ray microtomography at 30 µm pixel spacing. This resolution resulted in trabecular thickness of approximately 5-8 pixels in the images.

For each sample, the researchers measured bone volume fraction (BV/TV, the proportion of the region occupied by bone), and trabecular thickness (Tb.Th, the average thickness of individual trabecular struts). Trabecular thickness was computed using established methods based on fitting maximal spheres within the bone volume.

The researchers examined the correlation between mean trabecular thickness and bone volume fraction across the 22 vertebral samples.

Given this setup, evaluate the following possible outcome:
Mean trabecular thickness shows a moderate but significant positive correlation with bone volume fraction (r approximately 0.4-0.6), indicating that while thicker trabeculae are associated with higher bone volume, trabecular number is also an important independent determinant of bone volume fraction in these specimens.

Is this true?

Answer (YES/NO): NO